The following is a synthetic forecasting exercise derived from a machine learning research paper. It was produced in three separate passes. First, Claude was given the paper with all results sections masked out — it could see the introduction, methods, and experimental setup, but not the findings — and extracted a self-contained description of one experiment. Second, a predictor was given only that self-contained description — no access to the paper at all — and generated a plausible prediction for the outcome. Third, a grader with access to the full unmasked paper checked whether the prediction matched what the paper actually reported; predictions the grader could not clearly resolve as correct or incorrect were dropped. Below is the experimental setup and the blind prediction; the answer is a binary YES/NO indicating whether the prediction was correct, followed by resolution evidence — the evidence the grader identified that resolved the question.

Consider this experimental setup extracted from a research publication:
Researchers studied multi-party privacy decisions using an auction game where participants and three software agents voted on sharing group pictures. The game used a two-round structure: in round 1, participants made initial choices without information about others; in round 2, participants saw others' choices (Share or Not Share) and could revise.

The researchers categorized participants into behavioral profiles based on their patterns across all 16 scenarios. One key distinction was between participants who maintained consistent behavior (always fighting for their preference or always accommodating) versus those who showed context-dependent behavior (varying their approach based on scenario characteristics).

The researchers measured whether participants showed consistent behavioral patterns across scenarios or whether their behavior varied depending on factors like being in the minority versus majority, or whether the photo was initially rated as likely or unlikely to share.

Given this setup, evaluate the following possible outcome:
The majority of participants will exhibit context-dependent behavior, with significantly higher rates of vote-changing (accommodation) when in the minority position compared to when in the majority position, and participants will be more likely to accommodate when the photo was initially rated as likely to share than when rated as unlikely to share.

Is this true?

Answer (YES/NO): NO